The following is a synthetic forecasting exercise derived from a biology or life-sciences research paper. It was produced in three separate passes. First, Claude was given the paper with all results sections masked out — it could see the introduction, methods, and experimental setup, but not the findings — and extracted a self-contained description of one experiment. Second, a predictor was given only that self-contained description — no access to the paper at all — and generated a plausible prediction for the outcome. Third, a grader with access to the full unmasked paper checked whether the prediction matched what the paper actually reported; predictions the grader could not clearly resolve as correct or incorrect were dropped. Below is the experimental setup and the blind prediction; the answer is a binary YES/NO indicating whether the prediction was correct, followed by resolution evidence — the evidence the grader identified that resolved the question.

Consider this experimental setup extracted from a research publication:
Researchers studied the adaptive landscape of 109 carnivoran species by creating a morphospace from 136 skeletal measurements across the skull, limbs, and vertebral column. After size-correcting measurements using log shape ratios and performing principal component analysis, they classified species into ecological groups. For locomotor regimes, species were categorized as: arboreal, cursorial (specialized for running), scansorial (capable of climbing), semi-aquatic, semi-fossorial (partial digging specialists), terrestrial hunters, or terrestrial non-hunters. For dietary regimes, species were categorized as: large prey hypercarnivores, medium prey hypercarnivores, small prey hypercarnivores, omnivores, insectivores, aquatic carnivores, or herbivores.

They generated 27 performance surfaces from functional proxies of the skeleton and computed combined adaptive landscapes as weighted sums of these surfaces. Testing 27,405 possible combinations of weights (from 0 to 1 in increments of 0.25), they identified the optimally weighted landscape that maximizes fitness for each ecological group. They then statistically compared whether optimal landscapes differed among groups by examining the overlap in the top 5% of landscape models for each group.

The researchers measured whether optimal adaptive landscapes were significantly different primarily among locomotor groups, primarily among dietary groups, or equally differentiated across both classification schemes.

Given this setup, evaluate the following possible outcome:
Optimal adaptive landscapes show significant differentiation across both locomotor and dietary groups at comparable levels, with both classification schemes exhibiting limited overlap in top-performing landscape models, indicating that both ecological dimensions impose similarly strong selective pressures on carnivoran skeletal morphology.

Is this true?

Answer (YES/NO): NO